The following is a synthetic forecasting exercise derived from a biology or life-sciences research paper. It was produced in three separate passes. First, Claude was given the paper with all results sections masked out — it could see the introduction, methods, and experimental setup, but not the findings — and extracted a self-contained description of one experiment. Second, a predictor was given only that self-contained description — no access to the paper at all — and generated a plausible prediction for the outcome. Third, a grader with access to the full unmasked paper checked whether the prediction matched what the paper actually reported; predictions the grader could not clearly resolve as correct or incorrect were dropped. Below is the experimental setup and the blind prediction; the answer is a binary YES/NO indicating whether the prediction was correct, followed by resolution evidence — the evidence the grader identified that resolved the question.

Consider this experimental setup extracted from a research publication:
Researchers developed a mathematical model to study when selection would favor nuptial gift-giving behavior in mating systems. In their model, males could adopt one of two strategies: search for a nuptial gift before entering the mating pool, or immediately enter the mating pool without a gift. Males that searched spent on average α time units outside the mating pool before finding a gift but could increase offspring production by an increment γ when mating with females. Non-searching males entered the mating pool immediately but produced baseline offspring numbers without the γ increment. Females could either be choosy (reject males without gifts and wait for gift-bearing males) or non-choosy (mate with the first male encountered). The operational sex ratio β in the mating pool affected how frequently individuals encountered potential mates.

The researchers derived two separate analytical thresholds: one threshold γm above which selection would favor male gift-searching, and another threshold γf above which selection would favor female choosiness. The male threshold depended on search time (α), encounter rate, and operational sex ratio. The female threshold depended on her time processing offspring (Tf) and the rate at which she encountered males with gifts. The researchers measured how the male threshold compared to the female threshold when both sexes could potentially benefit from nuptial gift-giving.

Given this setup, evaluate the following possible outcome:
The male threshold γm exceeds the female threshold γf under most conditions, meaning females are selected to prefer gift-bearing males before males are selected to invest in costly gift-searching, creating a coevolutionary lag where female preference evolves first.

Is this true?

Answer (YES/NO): NO